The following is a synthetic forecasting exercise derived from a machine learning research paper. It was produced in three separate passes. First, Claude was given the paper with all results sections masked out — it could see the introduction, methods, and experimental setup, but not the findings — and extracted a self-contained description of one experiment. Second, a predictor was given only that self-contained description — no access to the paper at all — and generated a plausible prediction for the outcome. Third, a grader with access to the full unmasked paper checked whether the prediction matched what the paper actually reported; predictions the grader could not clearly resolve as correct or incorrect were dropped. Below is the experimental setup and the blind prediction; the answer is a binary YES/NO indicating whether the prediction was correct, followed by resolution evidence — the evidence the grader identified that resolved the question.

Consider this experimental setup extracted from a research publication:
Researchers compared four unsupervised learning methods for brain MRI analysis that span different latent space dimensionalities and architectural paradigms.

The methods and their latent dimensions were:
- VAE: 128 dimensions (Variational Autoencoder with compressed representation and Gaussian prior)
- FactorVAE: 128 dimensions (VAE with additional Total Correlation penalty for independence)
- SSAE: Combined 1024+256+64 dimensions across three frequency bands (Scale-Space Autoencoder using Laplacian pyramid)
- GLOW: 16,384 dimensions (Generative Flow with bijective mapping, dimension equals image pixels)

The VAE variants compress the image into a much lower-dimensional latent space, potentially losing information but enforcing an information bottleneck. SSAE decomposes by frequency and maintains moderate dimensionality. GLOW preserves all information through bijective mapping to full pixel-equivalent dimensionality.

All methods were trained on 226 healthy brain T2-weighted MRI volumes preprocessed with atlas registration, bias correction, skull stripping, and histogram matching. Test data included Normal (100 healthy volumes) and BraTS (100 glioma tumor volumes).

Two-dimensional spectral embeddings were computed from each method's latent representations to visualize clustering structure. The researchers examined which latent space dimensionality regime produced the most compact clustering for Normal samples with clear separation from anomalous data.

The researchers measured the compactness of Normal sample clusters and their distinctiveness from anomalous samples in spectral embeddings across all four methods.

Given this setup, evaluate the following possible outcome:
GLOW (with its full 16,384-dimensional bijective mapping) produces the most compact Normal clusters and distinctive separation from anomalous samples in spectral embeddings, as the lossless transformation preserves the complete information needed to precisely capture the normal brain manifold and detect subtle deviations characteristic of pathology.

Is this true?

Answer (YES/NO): YES